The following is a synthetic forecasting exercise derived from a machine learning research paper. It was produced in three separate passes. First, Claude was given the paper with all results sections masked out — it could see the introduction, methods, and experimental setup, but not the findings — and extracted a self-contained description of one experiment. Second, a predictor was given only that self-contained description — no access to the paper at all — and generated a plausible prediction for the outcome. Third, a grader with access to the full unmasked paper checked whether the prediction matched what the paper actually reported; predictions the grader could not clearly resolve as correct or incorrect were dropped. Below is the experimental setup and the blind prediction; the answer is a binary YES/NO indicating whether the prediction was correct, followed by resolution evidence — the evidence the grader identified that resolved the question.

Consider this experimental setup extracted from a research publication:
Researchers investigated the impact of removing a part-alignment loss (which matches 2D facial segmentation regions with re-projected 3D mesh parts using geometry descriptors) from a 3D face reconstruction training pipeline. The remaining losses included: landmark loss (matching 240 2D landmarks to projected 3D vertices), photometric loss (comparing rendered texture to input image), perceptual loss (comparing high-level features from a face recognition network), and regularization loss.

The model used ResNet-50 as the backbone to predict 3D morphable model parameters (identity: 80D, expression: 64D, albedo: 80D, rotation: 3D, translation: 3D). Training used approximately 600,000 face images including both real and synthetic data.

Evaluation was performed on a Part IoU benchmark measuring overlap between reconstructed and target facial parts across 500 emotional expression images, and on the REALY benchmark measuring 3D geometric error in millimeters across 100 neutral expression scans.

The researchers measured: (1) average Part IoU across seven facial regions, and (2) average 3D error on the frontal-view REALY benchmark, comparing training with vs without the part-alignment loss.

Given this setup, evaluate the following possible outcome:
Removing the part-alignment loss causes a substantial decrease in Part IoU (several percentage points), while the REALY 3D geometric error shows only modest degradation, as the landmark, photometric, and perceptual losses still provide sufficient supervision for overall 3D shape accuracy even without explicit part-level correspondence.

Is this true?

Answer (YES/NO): NO